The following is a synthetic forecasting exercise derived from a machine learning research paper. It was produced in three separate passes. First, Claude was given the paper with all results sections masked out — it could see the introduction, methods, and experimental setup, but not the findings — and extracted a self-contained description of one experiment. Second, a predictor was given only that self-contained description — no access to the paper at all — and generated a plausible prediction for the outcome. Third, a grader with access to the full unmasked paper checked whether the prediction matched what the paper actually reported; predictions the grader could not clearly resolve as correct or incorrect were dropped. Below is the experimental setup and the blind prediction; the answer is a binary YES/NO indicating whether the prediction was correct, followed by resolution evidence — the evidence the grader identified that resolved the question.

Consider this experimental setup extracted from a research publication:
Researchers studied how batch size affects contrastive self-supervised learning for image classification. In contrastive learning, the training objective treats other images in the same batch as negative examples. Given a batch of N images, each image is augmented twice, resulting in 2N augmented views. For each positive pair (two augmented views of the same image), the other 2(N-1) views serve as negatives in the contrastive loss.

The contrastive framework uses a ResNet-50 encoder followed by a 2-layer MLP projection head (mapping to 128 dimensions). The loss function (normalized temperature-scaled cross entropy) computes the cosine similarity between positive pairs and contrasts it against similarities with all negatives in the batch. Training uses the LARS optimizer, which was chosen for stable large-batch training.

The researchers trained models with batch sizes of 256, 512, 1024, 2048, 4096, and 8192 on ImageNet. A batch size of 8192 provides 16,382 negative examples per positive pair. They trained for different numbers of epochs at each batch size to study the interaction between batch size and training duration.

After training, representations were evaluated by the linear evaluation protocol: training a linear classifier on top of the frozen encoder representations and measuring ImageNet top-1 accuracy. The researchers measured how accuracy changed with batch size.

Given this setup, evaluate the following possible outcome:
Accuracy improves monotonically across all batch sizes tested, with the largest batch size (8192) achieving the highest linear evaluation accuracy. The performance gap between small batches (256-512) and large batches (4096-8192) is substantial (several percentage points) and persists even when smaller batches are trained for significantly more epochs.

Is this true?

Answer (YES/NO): NO